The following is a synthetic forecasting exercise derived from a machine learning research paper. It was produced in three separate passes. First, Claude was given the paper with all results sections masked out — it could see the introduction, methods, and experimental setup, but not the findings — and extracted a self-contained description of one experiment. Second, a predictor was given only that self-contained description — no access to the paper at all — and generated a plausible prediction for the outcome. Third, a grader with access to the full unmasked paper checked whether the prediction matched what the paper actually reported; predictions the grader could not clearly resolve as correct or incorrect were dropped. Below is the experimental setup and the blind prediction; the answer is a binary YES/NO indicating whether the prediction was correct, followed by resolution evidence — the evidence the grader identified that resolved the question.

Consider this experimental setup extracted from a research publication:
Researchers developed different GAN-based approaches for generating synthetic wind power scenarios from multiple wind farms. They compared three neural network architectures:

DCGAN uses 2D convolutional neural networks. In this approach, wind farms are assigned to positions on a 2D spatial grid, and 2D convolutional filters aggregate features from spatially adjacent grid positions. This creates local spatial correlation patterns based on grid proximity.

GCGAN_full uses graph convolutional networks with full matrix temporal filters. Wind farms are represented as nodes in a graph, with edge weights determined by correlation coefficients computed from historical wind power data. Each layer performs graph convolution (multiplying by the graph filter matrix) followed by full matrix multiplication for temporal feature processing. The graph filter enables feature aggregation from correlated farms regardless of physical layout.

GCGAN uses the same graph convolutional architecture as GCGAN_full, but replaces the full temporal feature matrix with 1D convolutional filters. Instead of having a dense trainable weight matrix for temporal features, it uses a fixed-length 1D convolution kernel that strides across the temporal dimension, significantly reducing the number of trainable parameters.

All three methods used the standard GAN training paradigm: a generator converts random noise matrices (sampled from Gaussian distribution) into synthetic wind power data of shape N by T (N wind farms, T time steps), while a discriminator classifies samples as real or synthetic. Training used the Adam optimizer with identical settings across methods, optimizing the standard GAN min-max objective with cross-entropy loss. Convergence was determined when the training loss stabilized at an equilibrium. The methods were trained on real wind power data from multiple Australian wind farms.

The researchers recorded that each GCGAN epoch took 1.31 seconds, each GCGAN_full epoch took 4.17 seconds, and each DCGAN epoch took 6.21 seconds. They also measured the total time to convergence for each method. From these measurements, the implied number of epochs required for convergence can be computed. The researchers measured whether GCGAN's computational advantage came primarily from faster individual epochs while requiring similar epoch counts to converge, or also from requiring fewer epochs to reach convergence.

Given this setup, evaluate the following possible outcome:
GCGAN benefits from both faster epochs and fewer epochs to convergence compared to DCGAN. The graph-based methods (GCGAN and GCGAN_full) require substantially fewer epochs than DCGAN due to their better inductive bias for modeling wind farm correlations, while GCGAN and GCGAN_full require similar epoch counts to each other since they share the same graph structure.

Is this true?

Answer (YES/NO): NO